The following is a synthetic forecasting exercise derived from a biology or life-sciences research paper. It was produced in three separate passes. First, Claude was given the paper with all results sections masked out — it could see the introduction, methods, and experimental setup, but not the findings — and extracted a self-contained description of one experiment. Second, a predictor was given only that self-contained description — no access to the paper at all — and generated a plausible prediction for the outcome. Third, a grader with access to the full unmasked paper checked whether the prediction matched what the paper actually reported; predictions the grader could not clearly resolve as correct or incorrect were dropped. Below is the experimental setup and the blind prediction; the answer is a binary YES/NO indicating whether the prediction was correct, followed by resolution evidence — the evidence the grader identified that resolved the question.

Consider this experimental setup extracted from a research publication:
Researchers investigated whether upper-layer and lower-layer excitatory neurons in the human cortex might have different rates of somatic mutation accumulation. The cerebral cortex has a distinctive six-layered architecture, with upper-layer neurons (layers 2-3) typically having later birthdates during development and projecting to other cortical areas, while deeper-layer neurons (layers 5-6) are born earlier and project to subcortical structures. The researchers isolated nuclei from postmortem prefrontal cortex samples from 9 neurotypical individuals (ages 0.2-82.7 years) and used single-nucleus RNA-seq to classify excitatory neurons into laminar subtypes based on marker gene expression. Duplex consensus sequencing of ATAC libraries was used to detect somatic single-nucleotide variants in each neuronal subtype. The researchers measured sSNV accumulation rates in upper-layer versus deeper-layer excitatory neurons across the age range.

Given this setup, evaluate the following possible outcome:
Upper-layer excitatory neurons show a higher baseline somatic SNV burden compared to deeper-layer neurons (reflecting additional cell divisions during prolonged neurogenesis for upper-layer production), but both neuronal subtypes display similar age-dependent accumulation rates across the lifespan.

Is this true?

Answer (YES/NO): NO